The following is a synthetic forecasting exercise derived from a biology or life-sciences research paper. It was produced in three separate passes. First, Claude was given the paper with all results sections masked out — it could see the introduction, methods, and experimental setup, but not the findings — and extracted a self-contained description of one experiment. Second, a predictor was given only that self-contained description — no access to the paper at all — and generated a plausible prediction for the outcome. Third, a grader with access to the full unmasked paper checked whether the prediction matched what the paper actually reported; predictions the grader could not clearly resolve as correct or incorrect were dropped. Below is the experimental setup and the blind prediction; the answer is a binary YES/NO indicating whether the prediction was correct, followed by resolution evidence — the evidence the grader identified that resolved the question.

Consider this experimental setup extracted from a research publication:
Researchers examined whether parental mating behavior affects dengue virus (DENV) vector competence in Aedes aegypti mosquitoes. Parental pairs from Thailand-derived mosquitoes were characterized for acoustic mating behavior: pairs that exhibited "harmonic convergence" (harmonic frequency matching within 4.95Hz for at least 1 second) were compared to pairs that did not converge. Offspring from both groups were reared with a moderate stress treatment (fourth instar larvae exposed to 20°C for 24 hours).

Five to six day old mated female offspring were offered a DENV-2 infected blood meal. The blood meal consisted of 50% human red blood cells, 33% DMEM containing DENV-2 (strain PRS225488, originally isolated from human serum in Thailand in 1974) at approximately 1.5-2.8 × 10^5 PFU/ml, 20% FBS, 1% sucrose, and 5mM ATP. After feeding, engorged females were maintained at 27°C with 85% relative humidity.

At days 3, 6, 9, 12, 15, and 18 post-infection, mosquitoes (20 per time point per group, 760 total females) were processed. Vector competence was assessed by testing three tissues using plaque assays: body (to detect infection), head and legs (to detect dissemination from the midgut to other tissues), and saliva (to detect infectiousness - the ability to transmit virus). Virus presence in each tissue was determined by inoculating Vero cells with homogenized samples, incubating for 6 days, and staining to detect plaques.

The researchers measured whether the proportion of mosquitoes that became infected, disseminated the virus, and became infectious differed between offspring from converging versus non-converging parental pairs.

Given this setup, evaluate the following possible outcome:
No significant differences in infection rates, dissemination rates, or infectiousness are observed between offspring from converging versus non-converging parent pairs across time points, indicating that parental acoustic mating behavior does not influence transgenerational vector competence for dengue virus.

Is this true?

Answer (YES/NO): NO